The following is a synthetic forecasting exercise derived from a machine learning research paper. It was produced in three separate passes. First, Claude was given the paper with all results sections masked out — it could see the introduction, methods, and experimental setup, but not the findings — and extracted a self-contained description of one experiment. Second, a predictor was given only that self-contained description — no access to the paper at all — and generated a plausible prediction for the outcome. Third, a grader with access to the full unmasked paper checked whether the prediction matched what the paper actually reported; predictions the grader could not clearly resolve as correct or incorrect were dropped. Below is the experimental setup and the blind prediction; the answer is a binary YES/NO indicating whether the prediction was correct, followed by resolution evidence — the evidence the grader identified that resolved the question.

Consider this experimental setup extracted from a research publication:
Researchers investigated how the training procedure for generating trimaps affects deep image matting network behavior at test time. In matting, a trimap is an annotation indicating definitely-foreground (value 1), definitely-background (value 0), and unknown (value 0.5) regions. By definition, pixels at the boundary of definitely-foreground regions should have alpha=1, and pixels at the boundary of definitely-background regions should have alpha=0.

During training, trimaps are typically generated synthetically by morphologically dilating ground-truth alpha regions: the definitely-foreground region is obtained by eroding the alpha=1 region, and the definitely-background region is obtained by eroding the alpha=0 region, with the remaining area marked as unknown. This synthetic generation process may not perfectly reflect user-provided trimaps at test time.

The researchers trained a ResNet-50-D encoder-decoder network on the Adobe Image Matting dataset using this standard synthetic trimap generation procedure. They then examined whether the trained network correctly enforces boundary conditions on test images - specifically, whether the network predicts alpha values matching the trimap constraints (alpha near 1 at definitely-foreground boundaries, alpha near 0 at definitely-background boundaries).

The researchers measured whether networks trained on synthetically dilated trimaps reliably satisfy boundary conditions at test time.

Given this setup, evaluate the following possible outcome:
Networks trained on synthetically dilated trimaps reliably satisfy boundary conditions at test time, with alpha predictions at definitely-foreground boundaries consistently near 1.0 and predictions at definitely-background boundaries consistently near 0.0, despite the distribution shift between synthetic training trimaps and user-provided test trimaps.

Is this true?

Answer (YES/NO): NO